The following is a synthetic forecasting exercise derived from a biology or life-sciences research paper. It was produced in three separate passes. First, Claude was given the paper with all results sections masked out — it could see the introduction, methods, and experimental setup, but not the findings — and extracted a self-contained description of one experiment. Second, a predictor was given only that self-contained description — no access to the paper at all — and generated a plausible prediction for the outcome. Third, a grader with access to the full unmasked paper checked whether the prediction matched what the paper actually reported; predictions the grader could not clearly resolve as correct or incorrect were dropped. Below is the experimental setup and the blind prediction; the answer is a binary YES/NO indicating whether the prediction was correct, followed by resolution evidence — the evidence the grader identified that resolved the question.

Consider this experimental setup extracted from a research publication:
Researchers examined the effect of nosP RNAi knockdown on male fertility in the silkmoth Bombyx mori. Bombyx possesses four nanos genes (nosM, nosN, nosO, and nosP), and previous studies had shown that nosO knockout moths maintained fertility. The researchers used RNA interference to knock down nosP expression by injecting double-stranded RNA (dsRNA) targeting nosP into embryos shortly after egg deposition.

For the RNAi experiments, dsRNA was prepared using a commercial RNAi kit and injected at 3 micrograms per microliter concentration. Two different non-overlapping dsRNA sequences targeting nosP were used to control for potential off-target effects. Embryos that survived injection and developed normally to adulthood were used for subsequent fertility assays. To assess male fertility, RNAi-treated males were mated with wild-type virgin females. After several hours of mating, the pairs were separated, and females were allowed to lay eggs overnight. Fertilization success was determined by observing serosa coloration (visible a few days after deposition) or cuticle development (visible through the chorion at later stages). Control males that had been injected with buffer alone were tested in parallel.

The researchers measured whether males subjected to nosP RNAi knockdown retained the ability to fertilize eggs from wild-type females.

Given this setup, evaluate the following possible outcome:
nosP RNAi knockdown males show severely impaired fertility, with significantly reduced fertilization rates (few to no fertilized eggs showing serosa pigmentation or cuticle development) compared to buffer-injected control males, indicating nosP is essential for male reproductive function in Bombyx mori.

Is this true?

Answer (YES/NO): NO